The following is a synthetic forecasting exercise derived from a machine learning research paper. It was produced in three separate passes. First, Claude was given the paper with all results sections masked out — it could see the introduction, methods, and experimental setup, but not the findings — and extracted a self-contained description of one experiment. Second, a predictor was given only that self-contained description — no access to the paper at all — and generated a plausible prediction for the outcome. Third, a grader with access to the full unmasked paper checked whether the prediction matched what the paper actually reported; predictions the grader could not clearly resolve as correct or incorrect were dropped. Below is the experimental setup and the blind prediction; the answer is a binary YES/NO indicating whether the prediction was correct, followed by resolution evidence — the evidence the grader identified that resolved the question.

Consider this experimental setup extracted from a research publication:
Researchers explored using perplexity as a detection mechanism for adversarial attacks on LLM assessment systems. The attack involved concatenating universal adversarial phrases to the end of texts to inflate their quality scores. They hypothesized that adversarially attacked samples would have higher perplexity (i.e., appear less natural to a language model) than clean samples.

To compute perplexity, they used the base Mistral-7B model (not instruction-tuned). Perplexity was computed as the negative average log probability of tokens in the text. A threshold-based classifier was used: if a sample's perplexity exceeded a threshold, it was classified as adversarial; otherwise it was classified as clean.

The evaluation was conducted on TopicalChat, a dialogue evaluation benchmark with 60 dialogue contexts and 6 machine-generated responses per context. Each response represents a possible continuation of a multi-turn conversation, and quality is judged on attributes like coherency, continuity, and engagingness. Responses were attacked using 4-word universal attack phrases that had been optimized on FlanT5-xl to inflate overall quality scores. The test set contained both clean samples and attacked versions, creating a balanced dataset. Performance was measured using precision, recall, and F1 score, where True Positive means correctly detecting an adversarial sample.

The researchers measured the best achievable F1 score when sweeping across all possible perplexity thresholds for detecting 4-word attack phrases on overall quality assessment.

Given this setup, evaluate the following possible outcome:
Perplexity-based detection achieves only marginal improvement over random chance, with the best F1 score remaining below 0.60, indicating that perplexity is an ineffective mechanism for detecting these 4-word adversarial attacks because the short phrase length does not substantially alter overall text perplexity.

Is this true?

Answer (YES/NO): NO